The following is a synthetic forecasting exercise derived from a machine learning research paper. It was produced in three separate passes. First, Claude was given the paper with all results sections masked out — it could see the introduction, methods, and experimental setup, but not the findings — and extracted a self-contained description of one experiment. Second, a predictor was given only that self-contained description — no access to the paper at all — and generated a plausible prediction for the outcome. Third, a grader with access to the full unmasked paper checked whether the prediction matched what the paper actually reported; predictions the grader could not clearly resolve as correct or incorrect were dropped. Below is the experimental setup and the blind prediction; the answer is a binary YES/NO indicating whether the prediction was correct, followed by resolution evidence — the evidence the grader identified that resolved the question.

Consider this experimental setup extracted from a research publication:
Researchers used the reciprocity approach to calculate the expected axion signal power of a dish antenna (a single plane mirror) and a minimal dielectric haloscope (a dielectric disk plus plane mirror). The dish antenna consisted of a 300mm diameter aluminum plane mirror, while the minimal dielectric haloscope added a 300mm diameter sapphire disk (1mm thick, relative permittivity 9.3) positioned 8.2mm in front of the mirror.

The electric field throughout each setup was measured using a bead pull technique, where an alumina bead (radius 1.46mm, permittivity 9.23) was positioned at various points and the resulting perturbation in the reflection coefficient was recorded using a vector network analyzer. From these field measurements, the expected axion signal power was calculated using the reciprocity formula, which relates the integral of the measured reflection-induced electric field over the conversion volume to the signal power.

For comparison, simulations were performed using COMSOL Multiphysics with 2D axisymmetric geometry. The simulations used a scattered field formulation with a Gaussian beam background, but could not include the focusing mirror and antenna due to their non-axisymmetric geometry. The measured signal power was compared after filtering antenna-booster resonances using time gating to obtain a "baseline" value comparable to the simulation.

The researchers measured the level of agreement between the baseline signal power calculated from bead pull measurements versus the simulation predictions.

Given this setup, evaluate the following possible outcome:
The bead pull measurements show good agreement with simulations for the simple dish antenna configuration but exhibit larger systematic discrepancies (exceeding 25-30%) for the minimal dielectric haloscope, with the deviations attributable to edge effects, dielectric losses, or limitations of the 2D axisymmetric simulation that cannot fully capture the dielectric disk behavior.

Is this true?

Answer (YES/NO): NO